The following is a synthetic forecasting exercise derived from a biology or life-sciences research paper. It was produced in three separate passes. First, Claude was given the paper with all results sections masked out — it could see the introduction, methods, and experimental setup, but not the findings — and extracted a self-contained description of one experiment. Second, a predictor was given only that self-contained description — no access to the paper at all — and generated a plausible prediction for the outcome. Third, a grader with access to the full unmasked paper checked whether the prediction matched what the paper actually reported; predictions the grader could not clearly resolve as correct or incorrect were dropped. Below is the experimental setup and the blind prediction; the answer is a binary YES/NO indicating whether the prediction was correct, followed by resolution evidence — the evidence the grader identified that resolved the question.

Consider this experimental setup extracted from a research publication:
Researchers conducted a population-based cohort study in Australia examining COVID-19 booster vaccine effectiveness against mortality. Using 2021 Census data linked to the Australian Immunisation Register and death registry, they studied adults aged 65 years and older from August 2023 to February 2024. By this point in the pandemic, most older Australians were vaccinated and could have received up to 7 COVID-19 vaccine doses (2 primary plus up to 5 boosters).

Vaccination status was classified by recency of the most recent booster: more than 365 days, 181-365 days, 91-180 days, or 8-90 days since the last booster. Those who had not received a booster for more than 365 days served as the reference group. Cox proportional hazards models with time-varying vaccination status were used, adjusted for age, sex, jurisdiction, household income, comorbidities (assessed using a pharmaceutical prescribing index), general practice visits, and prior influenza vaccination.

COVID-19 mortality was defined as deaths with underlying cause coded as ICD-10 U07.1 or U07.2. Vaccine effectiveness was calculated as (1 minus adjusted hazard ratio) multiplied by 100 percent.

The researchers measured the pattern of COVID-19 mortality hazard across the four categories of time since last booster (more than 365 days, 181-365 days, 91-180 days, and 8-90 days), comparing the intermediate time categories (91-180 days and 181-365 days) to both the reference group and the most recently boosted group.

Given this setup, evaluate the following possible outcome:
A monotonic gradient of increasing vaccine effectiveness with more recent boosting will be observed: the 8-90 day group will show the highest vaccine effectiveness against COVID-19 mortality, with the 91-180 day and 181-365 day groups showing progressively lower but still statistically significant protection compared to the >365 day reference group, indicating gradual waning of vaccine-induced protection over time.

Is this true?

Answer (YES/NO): YES